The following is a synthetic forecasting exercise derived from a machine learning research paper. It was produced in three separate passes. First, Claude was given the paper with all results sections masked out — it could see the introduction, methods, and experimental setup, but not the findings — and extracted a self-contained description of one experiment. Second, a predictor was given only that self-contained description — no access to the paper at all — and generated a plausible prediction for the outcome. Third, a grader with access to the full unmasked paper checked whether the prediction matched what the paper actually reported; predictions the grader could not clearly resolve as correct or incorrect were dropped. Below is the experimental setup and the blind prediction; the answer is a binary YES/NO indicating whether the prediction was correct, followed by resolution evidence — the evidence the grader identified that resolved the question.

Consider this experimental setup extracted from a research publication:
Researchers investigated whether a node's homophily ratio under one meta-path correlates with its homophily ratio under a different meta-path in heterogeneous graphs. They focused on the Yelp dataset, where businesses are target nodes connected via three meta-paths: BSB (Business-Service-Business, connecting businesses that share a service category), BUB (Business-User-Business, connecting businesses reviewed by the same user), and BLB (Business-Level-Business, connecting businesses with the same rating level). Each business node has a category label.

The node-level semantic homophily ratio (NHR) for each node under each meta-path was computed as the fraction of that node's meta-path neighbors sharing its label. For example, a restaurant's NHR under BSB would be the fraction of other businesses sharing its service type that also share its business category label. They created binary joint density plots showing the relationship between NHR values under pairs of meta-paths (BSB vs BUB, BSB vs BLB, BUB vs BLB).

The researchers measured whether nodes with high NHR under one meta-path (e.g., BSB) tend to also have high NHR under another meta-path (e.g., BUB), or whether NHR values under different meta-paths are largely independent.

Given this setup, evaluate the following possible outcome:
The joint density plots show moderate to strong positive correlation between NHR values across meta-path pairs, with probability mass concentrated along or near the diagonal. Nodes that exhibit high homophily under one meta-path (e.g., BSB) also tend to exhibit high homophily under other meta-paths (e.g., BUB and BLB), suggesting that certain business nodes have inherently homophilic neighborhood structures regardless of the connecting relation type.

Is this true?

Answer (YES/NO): NO